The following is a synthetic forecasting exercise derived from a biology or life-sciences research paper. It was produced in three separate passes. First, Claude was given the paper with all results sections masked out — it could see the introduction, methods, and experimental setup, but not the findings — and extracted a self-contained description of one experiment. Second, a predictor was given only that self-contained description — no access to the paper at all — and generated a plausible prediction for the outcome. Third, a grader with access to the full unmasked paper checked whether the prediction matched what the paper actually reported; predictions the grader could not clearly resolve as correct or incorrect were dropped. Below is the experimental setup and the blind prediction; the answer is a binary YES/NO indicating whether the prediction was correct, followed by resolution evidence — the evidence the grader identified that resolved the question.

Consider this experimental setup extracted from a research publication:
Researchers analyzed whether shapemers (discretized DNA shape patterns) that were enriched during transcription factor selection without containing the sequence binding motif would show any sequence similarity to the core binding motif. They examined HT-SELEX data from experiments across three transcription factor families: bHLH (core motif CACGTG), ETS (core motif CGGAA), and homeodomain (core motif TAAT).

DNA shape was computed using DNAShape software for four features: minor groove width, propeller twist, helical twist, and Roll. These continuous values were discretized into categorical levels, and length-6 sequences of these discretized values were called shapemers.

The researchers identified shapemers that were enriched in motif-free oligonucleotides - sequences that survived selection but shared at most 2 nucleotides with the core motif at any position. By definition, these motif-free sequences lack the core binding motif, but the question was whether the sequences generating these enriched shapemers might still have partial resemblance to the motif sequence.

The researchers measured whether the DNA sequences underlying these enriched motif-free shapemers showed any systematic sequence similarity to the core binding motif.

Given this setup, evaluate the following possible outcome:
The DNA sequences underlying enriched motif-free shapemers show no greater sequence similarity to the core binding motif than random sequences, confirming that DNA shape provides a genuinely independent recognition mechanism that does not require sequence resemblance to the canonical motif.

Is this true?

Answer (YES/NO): YES